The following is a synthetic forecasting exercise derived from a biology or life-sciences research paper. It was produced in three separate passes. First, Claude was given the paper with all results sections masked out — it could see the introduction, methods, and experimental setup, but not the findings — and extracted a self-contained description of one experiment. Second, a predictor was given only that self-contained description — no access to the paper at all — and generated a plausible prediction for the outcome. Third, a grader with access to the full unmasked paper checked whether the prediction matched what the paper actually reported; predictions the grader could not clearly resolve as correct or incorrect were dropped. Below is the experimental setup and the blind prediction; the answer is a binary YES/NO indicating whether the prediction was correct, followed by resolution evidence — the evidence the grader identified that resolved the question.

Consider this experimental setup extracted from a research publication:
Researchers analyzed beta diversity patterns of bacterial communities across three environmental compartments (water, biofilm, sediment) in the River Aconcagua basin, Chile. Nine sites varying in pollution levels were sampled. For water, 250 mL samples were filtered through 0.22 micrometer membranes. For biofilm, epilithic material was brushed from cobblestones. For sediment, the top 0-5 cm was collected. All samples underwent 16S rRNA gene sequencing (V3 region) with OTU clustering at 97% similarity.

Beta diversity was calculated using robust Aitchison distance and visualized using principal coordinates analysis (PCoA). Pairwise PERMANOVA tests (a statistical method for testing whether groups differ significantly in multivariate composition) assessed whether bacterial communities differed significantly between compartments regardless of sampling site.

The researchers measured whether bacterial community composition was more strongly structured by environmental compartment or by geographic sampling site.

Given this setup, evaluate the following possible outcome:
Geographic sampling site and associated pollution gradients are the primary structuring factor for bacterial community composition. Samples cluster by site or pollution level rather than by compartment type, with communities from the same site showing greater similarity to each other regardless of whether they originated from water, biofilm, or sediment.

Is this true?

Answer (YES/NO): NO